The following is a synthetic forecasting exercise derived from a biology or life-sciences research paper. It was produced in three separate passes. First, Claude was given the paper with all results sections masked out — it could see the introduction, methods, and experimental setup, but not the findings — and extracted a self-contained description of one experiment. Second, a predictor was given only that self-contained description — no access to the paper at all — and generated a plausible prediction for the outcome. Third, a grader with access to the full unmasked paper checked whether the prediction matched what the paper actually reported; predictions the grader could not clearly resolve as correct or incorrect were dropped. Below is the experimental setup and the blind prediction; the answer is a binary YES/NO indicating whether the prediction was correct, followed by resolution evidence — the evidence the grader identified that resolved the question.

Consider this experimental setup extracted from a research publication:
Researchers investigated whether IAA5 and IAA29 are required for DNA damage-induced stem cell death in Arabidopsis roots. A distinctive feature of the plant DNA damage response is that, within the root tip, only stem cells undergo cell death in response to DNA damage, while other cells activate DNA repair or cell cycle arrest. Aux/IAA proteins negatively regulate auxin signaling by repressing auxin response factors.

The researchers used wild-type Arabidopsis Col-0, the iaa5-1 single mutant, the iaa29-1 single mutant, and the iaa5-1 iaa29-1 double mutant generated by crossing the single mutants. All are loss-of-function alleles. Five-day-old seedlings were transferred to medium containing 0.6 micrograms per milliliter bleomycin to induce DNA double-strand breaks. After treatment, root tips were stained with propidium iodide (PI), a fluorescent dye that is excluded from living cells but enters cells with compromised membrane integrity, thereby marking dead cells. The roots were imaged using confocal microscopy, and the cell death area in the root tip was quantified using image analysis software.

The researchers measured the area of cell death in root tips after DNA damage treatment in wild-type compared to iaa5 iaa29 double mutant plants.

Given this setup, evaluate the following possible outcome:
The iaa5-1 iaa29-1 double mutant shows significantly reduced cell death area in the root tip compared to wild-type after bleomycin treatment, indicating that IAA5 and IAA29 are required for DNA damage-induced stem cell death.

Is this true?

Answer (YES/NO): YES